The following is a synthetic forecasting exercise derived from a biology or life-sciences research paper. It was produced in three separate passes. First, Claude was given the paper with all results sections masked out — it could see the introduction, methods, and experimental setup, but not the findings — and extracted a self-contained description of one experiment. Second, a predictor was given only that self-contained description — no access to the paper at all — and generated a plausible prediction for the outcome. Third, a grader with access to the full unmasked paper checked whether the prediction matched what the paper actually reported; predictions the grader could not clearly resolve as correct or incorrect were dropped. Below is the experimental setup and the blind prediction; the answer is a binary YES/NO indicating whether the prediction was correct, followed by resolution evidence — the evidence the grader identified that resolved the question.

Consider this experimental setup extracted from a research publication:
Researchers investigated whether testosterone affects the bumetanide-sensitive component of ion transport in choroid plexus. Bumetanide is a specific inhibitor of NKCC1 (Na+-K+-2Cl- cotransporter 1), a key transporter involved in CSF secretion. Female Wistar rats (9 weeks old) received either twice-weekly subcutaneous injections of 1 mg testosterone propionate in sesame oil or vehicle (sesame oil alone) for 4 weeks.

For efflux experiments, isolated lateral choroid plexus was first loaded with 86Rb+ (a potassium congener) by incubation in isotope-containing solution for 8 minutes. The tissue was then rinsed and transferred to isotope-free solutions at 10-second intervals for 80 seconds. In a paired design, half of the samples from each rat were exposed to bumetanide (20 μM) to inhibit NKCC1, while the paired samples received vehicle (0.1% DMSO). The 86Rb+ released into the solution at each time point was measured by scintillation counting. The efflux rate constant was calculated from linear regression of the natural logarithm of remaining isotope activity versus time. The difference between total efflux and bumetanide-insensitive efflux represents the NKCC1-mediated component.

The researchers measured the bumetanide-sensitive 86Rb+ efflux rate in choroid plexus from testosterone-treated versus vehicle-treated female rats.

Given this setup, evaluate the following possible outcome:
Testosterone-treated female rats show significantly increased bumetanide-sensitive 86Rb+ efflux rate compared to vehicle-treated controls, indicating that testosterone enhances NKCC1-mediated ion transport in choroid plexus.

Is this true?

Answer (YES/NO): YES